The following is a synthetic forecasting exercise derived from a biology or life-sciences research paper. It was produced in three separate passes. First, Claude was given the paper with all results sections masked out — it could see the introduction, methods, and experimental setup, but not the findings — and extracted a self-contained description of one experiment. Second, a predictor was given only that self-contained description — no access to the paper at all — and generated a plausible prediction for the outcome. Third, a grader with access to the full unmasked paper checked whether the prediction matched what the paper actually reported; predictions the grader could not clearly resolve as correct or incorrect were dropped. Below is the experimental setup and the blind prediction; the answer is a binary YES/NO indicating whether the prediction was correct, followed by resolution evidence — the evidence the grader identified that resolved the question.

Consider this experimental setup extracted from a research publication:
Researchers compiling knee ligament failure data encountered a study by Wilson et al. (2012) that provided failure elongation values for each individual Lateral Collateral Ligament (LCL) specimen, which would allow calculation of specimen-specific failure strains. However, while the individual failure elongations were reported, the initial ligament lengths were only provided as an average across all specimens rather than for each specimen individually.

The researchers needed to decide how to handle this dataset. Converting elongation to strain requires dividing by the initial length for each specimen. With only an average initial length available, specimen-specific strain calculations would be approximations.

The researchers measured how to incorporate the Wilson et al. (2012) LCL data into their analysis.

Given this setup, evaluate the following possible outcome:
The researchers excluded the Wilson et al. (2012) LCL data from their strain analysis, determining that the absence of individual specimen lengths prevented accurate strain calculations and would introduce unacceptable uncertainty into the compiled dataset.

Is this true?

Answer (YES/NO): NO